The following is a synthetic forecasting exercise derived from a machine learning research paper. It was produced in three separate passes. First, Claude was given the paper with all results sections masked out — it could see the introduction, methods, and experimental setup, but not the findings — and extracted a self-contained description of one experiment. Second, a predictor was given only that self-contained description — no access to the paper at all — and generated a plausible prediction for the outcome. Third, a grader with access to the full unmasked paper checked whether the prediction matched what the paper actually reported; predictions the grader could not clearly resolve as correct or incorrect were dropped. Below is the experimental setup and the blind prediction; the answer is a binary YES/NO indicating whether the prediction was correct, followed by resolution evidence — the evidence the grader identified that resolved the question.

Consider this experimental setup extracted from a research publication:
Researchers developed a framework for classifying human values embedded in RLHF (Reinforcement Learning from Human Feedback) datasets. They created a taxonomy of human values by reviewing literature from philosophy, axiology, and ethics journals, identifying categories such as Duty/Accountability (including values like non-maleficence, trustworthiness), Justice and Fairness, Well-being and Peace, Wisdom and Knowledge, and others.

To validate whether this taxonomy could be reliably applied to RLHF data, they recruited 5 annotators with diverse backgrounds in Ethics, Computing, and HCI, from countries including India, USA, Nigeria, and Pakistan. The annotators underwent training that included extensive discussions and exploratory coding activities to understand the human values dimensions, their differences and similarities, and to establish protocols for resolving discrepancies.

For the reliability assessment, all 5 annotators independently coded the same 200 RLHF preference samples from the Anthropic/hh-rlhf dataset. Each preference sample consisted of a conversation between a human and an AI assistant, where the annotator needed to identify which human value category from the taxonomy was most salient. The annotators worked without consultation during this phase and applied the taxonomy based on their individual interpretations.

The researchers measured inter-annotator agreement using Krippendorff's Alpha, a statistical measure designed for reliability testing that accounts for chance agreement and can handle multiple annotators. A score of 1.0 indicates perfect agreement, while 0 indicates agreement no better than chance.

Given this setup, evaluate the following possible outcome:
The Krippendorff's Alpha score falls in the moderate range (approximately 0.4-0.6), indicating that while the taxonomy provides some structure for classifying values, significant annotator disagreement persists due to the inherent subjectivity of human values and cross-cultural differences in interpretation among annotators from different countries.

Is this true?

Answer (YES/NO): NO